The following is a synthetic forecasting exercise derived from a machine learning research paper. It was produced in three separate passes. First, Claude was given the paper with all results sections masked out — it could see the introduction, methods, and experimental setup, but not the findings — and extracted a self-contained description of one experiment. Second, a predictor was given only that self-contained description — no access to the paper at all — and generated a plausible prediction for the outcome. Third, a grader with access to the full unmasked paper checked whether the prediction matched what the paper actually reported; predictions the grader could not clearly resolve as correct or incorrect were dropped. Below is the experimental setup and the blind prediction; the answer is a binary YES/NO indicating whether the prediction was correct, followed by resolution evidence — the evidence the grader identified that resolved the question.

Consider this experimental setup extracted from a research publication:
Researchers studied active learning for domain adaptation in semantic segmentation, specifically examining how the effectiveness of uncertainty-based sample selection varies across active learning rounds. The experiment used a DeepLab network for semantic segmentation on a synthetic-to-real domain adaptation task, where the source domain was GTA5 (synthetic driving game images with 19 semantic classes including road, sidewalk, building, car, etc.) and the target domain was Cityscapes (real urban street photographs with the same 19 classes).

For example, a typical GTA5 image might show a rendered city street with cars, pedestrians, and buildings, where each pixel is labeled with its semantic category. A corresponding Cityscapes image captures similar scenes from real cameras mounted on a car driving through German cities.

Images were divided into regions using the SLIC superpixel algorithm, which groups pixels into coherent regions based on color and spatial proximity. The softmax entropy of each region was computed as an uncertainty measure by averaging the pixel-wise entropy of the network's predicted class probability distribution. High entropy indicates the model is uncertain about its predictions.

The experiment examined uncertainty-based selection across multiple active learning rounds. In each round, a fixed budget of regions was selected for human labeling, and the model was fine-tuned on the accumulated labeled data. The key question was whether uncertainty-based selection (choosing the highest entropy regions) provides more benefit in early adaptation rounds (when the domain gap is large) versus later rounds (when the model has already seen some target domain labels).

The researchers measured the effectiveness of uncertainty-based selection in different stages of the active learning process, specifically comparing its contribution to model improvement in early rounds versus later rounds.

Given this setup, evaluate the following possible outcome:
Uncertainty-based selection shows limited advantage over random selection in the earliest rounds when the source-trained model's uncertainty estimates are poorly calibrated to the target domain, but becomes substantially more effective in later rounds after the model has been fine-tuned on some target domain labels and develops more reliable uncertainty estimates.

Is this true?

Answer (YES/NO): YES